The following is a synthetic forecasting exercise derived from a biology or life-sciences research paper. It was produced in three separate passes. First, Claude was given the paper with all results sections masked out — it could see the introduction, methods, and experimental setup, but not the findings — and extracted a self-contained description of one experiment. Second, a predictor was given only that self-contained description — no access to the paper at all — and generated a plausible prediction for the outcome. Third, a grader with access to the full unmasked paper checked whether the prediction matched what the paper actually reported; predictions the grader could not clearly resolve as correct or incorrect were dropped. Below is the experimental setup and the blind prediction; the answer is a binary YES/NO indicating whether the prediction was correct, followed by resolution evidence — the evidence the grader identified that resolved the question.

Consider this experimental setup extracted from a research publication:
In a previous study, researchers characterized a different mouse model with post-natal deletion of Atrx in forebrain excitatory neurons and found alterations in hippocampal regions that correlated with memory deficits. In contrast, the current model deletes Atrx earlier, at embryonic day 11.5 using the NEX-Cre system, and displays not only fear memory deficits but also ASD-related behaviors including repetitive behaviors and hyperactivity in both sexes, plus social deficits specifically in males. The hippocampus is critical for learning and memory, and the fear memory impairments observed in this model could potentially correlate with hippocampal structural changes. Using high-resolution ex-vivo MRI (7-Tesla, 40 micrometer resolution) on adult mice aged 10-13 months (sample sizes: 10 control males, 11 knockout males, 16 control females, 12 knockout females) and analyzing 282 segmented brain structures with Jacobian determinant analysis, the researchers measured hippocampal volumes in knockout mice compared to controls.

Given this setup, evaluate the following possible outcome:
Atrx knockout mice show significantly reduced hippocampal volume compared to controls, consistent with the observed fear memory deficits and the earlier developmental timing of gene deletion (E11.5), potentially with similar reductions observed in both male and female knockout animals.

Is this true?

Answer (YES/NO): YES